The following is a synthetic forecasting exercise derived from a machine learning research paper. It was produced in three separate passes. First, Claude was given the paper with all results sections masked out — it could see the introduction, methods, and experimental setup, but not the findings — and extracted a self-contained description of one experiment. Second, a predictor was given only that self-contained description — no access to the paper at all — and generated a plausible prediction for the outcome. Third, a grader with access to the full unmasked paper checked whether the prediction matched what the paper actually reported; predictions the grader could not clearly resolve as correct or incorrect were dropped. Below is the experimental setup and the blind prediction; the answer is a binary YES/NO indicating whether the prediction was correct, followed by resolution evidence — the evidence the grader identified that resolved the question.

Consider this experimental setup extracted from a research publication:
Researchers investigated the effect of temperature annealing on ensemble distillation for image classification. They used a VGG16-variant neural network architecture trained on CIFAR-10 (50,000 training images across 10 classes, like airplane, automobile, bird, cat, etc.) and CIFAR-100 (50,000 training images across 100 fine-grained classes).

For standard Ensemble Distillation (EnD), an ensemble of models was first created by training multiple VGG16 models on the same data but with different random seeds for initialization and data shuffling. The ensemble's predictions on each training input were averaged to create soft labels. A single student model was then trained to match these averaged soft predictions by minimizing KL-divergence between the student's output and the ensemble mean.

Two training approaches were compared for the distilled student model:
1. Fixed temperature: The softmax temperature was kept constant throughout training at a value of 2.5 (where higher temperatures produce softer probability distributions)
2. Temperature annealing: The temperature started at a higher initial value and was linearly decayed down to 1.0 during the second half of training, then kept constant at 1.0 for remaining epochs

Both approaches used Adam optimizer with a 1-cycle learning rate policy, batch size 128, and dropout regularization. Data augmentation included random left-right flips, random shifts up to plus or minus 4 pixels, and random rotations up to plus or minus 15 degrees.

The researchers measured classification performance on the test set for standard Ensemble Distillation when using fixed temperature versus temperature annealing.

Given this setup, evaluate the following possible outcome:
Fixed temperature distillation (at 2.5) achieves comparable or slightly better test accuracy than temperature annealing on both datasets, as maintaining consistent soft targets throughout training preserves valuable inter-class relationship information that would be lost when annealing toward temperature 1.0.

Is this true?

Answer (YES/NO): YES